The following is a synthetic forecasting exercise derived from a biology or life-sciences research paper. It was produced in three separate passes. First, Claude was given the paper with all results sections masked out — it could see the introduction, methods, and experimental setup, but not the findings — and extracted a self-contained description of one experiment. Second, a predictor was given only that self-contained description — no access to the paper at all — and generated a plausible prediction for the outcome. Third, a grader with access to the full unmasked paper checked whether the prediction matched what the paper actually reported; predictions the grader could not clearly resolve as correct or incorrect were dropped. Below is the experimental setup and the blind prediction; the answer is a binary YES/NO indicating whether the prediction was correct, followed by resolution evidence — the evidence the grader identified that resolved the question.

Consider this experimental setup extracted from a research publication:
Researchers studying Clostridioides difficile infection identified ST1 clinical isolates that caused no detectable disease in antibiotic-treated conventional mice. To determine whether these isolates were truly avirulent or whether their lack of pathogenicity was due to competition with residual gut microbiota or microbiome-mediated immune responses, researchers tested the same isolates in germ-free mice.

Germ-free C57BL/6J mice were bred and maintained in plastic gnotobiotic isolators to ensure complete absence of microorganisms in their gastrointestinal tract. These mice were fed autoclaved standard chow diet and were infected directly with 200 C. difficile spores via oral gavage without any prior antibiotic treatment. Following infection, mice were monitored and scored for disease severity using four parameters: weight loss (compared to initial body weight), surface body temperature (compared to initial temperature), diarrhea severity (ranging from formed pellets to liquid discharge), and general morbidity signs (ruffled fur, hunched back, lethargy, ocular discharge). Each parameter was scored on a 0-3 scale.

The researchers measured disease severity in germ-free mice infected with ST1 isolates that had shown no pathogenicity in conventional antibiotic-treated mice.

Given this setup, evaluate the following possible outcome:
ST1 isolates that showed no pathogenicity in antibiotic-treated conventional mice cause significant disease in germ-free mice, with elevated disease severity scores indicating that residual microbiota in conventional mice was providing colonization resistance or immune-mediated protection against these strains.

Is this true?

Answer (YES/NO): NO